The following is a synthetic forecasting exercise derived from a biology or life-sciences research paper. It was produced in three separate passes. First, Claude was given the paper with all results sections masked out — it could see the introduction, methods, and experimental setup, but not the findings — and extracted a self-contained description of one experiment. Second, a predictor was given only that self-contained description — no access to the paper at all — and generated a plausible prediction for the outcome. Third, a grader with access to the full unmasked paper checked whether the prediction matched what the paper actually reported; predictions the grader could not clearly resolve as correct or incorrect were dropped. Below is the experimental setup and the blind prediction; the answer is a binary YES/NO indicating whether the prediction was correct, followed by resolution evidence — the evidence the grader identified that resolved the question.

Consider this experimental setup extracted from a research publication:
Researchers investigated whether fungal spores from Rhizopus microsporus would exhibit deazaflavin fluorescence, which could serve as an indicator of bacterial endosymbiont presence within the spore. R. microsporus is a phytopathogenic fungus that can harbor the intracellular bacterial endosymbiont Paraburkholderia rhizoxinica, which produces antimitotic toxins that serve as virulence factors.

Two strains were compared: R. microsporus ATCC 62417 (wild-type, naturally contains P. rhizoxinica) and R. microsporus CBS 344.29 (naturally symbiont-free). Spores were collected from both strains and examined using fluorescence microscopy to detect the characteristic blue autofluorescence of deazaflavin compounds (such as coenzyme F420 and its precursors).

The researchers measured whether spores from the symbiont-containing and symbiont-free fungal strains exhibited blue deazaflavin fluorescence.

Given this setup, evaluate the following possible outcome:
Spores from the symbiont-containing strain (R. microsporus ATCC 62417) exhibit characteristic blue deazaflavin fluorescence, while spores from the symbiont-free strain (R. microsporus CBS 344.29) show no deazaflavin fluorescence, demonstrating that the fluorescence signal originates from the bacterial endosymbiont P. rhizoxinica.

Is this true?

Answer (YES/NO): YES